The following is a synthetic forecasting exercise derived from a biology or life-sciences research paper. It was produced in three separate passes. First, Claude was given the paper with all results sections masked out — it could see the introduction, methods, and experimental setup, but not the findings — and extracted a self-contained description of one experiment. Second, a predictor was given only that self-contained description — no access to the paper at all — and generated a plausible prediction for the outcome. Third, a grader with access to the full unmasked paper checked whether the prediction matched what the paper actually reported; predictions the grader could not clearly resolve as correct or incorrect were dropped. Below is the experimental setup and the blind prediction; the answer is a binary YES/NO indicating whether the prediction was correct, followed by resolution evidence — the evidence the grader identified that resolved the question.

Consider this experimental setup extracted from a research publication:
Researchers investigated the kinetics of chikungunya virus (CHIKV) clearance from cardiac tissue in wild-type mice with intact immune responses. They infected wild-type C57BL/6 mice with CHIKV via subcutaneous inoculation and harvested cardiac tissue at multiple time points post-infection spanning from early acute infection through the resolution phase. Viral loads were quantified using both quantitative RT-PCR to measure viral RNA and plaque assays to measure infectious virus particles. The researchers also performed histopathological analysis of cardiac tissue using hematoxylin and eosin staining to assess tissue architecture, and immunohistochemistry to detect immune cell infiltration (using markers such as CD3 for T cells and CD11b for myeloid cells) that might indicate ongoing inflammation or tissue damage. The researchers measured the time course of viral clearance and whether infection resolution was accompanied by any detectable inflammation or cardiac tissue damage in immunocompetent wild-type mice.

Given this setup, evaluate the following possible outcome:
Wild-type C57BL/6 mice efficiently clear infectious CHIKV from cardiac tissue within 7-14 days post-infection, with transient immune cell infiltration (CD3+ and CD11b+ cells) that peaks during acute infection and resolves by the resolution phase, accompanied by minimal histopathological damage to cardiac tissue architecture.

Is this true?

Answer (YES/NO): NO